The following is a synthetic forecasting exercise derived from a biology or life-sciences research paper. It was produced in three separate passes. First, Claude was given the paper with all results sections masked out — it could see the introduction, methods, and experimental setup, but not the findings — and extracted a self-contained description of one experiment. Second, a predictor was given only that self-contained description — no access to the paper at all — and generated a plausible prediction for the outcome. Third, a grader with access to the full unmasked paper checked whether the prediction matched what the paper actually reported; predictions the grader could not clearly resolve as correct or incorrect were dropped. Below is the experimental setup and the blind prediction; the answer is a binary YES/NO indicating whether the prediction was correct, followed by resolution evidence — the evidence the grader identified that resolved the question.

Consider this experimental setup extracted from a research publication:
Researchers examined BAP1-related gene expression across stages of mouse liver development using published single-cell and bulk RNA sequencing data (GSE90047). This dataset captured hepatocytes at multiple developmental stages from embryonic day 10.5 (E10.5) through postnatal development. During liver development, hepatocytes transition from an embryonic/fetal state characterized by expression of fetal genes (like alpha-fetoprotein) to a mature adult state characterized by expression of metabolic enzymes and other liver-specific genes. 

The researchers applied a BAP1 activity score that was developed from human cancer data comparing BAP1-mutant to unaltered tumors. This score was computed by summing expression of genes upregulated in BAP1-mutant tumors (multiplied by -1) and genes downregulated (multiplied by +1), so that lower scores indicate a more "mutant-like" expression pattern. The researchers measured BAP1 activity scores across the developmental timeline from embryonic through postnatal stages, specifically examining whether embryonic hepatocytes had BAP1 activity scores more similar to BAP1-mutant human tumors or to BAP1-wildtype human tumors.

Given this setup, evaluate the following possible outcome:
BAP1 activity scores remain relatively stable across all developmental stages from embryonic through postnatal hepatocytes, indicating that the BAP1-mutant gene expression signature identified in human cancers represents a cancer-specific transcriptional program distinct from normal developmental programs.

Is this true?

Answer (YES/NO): NO